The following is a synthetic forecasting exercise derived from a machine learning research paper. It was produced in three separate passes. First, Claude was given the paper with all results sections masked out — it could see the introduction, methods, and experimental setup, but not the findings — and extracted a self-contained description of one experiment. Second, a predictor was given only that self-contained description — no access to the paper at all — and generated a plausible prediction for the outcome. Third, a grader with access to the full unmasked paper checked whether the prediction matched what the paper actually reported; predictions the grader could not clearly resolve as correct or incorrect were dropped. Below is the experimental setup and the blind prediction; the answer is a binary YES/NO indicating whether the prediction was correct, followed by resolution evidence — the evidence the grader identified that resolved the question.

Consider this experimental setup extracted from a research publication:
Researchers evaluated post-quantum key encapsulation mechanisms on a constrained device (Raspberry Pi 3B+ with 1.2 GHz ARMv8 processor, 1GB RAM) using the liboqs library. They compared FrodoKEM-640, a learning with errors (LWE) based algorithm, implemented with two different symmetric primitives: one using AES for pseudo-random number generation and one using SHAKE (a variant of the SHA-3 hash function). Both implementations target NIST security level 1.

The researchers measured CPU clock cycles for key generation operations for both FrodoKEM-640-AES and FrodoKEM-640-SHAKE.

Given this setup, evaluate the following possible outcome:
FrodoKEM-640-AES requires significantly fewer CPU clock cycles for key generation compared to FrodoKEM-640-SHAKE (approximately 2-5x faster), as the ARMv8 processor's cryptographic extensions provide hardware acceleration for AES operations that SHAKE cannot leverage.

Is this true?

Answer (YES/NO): NO